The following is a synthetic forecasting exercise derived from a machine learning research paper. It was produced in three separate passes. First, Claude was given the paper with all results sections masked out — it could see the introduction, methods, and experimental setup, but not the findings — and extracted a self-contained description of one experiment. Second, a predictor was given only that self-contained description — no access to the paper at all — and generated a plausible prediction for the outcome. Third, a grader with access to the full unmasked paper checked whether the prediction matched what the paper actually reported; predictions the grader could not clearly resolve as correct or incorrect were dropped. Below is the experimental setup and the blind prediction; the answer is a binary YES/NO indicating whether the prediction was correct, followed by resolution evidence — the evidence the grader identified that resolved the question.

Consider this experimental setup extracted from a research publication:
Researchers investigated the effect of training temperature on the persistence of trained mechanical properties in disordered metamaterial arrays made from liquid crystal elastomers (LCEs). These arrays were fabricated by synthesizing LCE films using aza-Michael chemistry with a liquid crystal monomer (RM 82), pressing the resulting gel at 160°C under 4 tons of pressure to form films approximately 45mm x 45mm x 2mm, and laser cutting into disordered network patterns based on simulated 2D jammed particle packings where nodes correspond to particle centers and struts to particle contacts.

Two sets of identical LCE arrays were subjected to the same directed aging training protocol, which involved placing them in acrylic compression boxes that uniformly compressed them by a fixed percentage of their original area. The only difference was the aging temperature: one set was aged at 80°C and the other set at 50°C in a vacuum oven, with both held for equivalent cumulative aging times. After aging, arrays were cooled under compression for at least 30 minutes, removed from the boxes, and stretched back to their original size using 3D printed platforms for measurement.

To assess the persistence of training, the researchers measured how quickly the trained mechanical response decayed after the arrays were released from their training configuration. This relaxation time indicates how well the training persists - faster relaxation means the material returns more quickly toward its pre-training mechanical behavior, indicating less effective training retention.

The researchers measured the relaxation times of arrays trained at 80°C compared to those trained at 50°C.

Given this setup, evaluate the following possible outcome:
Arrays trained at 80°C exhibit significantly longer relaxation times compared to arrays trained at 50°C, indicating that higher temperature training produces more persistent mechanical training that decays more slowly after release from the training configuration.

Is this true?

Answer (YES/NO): YES